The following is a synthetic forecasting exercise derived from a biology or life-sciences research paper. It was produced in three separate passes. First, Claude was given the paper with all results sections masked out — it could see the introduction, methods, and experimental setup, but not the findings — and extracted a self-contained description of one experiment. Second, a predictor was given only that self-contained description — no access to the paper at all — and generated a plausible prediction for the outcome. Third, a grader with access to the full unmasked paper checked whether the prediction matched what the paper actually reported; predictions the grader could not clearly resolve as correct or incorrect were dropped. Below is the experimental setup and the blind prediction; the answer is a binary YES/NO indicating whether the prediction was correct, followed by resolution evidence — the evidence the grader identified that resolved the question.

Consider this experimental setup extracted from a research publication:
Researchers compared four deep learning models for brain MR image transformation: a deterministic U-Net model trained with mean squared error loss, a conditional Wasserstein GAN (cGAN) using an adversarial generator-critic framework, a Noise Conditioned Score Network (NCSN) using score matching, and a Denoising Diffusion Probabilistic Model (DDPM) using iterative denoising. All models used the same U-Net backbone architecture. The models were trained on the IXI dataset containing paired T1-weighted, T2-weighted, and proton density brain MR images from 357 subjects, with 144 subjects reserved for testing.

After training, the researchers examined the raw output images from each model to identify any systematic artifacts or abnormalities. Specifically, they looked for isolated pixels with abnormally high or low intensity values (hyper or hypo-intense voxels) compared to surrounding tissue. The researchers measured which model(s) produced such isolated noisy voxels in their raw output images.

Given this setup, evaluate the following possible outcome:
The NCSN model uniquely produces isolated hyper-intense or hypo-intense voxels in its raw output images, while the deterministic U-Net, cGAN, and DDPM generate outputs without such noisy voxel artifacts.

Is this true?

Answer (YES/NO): NO